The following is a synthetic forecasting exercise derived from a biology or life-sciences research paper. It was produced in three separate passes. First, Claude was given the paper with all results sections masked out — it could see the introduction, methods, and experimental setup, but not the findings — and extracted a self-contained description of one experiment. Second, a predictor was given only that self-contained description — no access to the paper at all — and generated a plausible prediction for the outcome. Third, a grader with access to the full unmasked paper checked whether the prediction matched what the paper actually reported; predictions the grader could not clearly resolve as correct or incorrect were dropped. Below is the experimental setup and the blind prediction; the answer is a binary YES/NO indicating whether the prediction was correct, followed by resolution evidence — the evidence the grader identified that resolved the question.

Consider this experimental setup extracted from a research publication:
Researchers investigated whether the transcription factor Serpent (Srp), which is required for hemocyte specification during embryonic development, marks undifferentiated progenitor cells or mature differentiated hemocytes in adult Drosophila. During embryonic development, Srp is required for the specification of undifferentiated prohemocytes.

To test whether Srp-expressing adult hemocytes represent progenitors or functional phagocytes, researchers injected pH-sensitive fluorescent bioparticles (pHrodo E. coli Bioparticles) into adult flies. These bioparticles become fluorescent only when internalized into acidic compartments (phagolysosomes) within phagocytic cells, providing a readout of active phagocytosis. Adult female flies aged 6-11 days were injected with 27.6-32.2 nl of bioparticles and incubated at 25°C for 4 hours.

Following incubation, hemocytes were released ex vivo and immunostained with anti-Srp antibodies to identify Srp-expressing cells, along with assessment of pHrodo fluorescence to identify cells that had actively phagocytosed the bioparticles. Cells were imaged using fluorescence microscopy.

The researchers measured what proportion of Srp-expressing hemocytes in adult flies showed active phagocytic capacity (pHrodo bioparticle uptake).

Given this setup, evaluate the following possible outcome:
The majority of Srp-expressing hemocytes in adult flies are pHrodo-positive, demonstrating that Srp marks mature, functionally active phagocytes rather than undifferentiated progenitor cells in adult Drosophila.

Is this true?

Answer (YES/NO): YES